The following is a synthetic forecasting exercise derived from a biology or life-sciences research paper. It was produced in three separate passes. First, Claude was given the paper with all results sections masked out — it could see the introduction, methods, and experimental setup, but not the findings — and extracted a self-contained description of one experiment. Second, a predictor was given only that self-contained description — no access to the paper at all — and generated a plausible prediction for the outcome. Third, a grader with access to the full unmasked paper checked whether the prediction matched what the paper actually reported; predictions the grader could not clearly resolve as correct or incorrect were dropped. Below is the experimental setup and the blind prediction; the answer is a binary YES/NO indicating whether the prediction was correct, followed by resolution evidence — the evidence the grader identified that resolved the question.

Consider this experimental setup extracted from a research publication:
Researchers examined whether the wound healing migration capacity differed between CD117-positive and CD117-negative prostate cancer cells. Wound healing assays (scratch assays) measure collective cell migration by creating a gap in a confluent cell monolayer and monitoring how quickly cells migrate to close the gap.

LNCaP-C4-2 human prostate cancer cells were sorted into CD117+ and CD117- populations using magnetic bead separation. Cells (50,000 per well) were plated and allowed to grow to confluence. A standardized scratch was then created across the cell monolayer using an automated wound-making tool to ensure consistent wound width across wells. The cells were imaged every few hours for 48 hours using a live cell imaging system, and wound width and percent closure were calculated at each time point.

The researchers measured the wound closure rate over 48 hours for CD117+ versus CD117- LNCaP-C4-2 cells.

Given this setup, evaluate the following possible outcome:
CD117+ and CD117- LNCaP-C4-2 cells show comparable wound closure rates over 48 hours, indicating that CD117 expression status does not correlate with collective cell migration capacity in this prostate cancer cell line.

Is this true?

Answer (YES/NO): NO